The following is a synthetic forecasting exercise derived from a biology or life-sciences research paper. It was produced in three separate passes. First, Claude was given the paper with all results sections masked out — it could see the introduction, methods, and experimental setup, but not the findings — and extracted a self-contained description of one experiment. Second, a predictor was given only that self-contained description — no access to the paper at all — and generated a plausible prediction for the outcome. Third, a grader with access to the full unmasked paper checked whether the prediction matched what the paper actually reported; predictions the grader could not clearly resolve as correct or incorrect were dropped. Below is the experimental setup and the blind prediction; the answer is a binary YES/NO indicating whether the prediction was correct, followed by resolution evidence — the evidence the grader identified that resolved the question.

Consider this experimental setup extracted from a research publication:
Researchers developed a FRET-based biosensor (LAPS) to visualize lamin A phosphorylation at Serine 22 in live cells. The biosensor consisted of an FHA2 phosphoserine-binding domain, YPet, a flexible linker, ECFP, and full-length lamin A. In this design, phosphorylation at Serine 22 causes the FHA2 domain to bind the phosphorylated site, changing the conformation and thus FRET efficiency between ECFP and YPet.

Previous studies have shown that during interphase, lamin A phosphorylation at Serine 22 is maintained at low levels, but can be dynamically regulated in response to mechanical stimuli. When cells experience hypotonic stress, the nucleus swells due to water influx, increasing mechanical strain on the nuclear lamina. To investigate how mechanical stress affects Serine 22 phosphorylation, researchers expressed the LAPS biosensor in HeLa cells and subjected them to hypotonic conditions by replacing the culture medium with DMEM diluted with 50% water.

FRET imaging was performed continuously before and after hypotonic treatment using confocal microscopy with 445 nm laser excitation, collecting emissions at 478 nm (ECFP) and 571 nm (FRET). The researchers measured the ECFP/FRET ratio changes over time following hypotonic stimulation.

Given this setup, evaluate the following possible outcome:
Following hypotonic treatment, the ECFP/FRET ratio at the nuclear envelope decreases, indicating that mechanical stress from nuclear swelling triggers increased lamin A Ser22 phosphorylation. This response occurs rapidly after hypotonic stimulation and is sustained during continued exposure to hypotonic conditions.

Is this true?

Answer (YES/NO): NO